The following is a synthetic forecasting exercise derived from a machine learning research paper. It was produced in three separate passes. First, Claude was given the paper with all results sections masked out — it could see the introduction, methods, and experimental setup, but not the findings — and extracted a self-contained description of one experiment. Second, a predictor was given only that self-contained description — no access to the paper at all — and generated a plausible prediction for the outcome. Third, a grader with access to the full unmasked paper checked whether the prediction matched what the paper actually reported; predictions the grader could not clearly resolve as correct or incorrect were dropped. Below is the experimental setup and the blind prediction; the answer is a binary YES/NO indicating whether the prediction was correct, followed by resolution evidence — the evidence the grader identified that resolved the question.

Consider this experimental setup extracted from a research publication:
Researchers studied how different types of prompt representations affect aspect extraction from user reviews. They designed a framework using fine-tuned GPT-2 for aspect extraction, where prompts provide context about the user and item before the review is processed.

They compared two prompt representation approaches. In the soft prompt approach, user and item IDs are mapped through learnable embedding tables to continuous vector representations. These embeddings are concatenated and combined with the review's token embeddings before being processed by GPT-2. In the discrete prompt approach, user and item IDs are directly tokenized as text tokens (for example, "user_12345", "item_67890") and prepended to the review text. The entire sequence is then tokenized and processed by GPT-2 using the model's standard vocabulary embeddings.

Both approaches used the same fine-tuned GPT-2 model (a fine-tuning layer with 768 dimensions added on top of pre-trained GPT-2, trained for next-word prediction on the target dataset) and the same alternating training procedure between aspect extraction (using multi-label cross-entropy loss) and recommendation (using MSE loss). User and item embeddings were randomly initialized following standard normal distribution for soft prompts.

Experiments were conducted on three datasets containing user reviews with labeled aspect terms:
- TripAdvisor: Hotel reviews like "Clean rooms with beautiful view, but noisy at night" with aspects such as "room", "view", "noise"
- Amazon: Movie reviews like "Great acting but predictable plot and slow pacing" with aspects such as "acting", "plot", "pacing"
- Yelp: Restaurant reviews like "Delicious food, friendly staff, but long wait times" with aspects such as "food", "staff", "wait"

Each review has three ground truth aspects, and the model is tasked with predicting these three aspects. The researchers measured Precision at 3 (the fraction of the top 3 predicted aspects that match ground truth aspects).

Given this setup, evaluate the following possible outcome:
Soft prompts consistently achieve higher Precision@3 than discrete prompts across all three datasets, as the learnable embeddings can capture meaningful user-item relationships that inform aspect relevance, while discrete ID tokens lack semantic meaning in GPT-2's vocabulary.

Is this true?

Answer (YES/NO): YES